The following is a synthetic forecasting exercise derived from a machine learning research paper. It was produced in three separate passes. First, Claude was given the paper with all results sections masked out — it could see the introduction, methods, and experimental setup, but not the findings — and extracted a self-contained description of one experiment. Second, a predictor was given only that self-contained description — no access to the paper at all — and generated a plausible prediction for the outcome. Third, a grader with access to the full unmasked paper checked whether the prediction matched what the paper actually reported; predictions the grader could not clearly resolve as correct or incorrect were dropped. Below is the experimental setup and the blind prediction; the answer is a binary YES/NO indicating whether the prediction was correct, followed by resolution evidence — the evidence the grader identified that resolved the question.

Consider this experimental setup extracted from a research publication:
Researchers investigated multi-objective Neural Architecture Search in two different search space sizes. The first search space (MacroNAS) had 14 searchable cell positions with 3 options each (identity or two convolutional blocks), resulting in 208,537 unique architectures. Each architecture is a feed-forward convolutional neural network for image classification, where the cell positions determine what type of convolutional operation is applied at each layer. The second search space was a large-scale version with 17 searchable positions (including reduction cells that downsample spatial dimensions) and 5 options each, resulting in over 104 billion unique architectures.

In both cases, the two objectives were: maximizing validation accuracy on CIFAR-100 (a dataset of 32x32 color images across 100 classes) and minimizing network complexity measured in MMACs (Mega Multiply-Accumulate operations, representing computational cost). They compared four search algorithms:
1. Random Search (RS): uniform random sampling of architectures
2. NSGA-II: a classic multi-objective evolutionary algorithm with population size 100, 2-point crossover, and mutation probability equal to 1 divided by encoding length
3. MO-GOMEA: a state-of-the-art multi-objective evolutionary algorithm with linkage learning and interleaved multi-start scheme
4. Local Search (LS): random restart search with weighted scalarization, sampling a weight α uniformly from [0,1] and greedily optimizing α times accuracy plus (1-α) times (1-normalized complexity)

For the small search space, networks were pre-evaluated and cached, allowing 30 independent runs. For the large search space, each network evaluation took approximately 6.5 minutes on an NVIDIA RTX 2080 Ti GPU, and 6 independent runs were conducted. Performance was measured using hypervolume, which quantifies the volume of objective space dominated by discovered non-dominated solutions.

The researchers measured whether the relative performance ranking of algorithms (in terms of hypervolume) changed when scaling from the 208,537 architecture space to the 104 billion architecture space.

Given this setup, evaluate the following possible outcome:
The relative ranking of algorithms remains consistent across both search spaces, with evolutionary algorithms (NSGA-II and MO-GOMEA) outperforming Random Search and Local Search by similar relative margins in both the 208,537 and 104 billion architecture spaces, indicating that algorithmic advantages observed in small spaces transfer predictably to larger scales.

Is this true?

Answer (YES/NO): NO